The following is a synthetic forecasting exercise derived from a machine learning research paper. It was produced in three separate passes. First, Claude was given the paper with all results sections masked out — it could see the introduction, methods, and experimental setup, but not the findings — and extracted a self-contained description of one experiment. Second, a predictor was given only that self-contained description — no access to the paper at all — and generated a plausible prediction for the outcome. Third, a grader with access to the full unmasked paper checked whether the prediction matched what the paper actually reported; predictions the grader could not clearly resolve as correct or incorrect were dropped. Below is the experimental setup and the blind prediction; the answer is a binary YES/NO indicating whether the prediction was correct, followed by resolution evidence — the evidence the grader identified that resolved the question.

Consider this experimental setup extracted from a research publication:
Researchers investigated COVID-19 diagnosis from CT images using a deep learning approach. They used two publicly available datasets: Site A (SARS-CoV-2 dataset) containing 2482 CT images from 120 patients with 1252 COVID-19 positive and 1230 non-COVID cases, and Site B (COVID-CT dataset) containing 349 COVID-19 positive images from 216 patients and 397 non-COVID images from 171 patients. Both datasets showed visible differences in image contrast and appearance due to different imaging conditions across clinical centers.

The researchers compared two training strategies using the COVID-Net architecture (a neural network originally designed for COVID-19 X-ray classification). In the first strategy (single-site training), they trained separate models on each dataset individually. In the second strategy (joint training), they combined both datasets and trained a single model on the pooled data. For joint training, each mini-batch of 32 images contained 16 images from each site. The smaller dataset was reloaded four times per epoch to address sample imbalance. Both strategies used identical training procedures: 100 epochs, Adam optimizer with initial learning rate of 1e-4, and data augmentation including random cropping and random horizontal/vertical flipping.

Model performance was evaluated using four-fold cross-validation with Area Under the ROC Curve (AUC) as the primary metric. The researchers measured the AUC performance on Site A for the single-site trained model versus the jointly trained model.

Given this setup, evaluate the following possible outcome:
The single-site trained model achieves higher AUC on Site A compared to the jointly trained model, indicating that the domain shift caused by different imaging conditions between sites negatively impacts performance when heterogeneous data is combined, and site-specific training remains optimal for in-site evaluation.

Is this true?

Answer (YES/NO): YES